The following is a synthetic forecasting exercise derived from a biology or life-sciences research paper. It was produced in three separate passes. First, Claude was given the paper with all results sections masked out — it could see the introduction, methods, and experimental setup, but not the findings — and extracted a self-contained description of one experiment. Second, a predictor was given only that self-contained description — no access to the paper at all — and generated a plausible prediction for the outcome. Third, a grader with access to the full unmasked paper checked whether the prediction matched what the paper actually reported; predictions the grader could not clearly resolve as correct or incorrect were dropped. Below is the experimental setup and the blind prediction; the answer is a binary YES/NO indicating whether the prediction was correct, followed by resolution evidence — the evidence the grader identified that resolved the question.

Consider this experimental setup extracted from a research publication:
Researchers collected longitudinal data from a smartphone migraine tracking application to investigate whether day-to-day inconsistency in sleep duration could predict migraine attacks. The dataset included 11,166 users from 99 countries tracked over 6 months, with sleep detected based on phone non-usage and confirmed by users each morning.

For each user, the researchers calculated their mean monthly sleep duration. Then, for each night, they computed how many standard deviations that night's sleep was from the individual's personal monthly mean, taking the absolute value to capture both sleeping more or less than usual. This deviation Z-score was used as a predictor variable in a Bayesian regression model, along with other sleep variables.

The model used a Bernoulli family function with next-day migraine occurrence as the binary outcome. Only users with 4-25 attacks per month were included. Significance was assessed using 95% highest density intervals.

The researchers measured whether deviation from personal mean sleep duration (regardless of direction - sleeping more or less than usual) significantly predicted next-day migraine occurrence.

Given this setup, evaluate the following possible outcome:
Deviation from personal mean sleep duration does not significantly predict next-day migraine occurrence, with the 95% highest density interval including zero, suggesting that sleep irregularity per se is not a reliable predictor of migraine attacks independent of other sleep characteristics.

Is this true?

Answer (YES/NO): NO